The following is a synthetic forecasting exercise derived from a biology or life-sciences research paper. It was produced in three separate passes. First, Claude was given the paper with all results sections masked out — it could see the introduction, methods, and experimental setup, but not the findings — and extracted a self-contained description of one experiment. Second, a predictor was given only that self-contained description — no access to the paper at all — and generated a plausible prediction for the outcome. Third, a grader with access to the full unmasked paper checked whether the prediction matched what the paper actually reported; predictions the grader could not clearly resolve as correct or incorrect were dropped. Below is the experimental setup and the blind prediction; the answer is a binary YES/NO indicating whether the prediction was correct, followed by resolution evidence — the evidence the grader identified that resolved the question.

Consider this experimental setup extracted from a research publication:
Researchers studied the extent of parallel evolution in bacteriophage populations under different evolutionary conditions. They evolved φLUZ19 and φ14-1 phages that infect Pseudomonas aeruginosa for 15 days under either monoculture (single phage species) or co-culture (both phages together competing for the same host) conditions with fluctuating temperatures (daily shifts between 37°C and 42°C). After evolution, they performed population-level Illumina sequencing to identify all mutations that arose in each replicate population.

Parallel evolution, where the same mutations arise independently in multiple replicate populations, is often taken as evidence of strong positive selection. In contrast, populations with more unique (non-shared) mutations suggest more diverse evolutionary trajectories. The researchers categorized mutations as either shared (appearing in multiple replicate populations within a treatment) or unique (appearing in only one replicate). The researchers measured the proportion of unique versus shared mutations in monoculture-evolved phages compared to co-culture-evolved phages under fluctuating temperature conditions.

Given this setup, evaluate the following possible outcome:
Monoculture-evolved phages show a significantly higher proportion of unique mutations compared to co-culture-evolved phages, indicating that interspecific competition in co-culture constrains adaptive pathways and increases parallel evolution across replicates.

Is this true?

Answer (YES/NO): YES